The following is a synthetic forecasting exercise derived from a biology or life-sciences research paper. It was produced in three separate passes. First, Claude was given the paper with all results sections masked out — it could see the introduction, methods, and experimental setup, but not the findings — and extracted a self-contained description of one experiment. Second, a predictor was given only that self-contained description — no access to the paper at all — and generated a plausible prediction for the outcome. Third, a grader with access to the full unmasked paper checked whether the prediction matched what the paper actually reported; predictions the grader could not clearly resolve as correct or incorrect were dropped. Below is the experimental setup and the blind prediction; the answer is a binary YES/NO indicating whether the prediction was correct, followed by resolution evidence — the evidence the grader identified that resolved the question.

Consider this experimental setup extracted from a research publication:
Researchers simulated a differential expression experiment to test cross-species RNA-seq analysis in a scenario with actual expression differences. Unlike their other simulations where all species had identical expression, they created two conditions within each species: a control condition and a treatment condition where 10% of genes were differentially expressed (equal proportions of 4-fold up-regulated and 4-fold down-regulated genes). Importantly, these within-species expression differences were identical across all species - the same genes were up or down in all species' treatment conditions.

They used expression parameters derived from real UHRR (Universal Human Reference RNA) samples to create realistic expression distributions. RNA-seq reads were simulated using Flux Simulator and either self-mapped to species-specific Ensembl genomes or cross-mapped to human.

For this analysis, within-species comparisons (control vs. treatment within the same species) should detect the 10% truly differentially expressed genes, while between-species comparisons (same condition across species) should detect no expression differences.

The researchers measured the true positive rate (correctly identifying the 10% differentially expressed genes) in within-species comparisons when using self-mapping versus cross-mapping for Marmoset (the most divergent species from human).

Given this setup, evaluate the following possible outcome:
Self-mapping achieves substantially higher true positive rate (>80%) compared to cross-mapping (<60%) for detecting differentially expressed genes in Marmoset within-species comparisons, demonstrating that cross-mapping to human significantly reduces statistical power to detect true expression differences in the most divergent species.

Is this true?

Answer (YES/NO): NO